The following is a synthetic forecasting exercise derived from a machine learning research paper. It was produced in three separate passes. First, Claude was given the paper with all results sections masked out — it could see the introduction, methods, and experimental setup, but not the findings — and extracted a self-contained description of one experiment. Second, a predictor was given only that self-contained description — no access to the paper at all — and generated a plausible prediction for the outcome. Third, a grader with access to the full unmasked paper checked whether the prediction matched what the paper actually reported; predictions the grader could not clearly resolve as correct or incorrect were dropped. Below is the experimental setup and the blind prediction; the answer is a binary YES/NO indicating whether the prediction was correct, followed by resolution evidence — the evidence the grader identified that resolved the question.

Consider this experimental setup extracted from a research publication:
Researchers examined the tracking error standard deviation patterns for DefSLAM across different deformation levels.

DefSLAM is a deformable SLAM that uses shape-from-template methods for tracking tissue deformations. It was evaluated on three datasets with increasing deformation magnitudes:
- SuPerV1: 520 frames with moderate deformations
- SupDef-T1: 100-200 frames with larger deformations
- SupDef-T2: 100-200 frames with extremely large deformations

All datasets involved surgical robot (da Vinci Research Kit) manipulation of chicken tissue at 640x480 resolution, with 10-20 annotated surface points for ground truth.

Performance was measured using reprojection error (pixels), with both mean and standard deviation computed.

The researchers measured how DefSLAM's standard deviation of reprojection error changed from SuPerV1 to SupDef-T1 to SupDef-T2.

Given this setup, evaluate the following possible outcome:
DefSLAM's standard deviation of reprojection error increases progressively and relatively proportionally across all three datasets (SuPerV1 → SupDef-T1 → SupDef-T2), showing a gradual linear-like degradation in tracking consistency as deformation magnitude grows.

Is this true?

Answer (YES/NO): NO